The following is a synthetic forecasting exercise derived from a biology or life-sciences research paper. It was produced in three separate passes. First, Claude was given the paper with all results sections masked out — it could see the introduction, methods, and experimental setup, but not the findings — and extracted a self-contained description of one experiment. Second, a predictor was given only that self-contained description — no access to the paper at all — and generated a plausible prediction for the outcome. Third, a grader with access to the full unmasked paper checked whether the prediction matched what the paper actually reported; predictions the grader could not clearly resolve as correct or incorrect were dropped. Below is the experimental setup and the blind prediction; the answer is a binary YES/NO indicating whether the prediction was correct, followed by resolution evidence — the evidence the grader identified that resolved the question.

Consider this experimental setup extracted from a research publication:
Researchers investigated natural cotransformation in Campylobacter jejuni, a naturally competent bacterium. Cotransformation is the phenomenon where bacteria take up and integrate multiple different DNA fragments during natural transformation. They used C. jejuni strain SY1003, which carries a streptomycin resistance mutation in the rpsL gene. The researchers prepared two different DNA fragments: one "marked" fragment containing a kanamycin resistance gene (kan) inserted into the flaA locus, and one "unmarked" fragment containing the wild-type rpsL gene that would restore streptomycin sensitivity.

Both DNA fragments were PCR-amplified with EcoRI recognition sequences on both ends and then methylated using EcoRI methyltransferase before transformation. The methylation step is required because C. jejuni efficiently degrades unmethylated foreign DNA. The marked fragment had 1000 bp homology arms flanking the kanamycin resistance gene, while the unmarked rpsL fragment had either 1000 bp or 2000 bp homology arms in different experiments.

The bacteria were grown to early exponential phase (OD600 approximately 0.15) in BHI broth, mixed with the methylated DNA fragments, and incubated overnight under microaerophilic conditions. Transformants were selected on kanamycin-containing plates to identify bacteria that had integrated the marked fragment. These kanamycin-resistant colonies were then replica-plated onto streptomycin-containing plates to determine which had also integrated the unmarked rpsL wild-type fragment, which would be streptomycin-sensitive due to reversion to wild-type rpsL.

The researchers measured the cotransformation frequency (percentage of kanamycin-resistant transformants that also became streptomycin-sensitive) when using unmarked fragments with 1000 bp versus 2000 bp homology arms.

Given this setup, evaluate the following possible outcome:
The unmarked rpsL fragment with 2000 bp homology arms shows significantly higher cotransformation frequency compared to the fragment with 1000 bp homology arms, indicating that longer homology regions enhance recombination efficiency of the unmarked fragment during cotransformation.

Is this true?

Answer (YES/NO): NO